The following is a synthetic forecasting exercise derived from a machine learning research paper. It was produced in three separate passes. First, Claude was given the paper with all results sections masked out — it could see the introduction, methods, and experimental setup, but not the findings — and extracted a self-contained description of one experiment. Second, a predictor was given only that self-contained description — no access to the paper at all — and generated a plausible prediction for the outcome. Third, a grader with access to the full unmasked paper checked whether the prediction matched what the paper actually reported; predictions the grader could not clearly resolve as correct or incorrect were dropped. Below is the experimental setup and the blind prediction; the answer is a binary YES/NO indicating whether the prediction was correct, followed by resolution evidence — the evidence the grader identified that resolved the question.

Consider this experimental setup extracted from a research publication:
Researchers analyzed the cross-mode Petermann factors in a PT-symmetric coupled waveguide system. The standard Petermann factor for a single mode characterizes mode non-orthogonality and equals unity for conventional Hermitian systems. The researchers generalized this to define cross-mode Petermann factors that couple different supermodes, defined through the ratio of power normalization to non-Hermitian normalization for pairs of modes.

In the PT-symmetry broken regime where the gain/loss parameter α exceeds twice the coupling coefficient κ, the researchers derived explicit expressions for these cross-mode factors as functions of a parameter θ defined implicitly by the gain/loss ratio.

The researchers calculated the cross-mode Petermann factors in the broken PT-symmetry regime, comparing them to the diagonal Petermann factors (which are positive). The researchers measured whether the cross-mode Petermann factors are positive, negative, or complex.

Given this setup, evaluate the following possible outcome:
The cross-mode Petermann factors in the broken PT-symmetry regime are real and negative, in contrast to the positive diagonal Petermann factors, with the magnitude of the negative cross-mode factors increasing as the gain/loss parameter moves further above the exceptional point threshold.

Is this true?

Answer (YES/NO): NO